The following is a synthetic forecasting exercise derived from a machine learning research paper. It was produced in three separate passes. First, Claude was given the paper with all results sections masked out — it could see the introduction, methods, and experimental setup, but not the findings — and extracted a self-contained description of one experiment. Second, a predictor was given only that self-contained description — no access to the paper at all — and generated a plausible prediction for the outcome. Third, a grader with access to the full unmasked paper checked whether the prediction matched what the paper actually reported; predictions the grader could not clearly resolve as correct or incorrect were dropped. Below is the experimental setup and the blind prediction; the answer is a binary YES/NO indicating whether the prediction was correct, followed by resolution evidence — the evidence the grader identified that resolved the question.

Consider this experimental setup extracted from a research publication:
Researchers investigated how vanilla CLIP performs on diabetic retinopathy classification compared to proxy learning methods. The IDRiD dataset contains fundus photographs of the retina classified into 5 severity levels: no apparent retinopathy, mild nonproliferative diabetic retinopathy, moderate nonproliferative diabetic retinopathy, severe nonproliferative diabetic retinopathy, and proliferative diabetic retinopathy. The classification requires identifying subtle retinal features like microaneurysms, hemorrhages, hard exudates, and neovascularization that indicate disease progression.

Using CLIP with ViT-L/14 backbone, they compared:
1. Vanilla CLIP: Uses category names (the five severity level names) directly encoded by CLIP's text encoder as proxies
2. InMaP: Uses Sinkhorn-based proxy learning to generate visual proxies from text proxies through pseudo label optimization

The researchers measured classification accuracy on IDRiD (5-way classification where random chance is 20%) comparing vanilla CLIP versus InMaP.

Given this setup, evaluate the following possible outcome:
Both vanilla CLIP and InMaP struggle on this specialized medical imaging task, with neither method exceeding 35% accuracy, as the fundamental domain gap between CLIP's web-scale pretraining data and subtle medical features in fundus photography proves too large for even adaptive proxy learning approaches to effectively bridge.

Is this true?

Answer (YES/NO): YES